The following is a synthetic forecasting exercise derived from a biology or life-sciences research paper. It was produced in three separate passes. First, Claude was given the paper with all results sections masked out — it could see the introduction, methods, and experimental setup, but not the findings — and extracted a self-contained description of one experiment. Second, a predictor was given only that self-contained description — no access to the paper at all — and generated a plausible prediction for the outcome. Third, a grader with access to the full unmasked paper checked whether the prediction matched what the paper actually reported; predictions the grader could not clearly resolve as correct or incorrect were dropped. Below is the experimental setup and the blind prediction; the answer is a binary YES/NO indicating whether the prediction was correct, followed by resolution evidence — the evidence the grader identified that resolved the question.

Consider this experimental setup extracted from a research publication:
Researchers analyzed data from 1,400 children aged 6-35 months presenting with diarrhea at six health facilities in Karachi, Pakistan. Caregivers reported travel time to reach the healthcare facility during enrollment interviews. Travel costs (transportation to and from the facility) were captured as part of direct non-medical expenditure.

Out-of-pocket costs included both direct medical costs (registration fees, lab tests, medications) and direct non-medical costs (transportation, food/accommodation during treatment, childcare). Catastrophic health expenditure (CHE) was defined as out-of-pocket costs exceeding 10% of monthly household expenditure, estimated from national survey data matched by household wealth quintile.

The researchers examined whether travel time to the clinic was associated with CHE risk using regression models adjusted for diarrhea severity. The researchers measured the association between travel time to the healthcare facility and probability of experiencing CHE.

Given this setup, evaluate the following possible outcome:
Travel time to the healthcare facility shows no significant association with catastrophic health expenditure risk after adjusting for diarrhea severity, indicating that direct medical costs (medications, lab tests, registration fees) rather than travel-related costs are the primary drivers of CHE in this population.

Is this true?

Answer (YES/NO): NO